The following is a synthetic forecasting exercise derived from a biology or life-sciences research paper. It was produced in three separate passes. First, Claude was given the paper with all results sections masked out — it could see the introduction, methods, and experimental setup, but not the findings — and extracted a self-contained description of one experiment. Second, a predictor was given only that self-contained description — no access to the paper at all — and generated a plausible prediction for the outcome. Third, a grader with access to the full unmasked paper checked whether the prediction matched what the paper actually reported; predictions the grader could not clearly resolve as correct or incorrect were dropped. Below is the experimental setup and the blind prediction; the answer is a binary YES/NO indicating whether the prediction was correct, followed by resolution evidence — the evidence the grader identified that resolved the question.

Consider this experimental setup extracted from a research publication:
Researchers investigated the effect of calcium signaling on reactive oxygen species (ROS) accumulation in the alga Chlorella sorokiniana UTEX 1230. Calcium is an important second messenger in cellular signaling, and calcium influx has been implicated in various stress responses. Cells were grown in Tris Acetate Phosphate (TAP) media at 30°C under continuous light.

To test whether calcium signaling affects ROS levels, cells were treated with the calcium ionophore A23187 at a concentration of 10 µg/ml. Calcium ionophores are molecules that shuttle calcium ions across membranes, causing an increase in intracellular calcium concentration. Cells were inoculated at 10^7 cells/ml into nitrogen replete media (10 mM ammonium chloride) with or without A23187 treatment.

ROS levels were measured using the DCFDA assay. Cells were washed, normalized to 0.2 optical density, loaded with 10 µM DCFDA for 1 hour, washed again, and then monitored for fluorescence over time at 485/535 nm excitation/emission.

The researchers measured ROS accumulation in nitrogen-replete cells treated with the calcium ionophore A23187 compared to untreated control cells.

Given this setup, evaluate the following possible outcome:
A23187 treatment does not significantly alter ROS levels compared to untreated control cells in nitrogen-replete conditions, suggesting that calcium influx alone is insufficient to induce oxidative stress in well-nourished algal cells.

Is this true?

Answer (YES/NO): NO